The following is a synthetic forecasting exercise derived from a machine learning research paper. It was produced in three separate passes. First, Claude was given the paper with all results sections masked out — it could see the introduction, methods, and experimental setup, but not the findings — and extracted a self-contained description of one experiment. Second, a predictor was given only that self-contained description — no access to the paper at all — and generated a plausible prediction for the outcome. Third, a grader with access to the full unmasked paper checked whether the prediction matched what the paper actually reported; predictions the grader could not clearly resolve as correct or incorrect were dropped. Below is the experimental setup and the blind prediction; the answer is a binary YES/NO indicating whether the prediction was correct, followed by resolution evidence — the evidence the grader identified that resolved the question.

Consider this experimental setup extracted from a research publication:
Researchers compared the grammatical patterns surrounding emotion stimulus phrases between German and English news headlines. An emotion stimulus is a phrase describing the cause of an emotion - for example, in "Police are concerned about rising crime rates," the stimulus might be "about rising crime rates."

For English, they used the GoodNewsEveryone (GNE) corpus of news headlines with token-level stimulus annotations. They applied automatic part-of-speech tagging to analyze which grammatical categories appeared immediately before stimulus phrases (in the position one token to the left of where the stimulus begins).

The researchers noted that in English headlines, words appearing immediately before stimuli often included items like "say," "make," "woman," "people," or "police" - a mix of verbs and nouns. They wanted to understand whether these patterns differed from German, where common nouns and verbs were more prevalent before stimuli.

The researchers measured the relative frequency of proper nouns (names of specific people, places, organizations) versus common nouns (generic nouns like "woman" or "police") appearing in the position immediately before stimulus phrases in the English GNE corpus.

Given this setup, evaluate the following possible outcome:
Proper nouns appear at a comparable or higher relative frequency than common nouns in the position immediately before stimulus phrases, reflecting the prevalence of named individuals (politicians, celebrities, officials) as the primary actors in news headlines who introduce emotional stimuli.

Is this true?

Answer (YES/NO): YES